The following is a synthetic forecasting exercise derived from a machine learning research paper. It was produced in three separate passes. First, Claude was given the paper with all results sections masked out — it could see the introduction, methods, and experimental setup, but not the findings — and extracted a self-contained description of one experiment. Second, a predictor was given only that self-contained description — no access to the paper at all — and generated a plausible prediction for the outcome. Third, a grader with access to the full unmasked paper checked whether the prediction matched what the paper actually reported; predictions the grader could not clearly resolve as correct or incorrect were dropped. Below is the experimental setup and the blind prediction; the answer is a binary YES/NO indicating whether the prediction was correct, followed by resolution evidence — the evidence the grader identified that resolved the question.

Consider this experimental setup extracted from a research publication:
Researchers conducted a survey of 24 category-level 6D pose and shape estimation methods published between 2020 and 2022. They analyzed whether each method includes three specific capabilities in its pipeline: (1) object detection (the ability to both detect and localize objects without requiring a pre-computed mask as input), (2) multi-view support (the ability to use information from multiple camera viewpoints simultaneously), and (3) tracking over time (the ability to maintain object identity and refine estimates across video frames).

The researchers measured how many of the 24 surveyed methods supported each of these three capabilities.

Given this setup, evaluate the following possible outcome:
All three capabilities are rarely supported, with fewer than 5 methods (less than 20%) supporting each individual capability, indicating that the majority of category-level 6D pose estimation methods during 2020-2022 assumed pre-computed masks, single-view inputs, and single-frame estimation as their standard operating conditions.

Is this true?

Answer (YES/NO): YES